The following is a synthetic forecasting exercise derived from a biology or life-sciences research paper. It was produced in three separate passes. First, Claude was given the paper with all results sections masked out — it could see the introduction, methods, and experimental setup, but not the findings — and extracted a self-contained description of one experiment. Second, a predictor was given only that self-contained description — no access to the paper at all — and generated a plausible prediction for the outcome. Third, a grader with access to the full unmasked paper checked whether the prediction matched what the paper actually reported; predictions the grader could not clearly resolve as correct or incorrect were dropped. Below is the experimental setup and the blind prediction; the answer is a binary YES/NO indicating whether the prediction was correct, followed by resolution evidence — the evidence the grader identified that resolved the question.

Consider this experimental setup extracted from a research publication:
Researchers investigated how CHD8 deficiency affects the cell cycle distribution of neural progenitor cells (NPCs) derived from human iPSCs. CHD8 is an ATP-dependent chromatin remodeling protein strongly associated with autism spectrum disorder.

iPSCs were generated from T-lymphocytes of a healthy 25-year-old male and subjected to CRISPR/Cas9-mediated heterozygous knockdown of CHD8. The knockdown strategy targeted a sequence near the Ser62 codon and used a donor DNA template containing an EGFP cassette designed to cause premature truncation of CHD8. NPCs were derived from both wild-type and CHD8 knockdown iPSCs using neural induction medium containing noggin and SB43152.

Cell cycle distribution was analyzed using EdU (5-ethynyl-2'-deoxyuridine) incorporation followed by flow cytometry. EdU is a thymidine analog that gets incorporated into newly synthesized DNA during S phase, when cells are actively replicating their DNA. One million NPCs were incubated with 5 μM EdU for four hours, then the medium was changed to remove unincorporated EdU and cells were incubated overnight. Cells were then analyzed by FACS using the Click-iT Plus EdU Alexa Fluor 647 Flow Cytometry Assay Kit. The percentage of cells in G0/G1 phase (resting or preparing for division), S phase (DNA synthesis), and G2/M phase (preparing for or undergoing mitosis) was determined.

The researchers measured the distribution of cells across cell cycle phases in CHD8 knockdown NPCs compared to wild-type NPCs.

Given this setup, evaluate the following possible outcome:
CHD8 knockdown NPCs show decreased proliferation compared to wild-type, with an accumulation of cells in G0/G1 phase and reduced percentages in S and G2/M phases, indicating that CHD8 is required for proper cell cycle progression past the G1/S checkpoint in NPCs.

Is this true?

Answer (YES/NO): NO